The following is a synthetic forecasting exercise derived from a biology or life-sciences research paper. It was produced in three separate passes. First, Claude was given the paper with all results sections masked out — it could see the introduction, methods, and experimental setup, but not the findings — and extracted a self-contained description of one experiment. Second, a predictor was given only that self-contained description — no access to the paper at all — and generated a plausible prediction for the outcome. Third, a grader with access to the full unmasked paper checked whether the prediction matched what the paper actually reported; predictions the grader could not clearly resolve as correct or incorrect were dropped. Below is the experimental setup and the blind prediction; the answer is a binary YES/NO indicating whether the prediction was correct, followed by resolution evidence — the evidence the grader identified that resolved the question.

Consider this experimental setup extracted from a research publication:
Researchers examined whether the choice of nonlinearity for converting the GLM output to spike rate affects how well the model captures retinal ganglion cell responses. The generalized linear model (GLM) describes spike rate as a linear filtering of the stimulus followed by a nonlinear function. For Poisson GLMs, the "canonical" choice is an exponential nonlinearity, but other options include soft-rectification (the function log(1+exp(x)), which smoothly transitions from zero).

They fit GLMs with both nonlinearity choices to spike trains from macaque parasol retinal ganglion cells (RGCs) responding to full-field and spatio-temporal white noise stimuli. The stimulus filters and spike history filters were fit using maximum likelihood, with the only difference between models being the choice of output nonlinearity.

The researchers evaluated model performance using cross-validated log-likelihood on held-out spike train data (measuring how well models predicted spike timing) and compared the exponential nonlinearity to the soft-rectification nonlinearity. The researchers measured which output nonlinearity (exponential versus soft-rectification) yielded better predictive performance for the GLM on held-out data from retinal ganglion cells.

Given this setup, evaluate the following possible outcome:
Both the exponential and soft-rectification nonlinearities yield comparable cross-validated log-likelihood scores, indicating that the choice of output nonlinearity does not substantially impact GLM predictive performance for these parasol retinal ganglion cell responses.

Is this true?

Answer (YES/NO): NO